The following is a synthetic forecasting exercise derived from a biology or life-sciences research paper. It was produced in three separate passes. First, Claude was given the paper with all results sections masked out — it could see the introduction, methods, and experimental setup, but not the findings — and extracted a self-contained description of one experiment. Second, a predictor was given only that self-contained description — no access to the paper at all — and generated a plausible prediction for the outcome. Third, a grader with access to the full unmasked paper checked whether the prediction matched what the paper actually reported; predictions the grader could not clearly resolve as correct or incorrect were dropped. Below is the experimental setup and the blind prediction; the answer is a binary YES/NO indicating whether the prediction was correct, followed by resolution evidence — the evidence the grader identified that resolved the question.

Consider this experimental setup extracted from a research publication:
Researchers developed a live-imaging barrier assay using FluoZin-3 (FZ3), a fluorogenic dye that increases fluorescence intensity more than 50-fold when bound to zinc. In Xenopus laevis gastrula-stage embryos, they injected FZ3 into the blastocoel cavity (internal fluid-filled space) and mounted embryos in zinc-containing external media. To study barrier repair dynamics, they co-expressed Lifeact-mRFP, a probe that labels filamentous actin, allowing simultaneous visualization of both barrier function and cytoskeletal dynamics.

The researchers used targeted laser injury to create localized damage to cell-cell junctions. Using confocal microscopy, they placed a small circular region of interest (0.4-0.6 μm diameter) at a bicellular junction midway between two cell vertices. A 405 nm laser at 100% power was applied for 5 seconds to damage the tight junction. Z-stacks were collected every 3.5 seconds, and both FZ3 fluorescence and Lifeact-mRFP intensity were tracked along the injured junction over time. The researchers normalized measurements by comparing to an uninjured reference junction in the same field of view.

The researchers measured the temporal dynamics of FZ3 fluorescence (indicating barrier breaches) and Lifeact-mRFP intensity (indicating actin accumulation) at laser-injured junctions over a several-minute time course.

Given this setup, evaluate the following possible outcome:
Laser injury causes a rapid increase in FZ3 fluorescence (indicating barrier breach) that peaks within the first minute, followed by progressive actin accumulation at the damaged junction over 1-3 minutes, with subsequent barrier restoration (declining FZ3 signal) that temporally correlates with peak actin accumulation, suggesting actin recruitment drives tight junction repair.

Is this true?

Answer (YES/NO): NO